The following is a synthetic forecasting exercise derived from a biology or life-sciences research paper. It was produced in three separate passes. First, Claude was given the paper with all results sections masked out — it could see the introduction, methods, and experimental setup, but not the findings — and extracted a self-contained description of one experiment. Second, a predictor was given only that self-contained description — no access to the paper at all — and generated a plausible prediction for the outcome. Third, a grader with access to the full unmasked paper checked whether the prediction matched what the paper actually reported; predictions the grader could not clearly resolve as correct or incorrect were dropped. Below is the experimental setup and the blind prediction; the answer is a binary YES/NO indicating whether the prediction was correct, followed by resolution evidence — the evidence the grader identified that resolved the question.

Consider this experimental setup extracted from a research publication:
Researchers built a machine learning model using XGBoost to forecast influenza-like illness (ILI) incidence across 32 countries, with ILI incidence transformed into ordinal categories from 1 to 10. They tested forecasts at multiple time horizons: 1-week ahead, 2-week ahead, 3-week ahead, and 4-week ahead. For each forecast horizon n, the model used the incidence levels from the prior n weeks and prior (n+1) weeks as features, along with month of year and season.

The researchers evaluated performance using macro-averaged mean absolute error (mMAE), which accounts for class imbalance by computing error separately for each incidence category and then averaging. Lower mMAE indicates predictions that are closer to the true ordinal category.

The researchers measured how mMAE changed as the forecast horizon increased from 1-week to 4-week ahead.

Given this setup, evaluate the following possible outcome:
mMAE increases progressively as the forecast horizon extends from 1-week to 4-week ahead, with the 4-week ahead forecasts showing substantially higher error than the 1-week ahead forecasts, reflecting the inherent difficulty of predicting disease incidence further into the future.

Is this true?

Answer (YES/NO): YES